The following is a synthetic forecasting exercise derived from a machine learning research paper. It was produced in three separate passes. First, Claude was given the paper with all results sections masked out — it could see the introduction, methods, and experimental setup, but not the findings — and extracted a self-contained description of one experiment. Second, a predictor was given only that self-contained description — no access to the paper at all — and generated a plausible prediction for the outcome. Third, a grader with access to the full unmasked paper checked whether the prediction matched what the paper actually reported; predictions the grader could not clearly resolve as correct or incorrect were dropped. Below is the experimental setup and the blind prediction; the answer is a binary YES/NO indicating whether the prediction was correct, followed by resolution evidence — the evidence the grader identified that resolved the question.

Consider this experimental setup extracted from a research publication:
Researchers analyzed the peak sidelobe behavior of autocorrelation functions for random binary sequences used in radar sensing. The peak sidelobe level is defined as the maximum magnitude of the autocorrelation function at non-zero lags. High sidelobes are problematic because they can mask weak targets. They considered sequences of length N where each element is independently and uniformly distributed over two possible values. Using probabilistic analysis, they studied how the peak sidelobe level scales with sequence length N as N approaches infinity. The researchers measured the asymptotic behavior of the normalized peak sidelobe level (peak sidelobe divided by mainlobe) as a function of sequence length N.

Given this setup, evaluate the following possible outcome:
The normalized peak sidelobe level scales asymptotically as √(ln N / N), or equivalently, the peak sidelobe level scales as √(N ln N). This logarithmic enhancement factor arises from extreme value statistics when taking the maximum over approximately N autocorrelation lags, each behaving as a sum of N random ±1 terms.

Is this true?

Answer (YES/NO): YES